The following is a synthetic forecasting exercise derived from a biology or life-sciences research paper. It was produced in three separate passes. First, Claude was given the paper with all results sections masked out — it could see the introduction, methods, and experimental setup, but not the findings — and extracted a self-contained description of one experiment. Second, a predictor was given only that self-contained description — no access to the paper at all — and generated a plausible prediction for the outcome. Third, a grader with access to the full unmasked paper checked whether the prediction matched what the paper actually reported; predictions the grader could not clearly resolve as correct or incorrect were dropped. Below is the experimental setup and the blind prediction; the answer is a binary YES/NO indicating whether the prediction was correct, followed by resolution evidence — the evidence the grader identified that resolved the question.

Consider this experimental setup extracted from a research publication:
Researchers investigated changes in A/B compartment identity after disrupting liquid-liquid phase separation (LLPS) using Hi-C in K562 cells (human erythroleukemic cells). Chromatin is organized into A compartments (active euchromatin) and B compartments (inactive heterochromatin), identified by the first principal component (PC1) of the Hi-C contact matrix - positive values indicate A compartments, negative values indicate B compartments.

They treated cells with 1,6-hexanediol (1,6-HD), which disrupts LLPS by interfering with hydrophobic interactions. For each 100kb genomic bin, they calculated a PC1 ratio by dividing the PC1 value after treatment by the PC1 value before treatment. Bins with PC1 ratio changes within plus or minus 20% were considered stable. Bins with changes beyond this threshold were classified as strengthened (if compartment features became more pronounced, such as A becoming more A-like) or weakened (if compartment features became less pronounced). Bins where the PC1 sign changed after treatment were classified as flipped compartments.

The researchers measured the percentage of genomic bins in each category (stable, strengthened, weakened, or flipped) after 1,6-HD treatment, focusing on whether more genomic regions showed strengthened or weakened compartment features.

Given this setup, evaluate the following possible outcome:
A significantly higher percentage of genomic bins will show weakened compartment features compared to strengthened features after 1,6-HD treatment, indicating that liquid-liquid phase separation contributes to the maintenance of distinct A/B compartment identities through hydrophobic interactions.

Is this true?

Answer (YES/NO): NO